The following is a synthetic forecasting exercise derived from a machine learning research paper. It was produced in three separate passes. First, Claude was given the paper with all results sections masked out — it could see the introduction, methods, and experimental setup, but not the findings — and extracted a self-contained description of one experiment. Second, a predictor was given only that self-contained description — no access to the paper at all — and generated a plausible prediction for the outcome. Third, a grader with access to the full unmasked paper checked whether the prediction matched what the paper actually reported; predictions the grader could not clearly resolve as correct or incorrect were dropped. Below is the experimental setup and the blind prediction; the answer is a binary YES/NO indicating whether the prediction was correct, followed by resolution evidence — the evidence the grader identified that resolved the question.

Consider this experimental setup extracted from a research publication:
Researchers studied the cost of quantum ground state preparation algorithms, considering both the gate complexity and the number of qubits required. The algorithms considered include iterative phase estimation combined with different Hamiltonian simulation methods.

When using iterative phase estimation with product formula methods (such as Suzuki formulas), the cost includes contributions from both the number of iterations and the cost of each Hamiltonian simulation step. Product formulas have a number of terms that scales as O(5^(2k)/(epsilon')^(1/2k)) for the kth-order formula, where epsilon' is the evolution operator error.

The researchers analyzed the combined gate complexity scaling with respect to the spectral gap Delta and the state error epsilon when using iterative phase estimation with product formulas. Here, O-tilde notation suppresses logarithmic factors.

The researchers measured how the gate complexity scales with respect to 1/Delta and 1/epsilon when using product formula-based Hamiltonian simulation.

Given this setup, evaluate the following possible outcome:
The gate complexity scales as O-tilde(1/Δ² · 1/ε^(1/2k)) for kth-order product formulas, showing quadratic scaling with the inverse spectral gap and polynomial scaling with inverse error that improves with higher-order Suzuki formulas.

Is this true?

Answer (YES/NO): NO